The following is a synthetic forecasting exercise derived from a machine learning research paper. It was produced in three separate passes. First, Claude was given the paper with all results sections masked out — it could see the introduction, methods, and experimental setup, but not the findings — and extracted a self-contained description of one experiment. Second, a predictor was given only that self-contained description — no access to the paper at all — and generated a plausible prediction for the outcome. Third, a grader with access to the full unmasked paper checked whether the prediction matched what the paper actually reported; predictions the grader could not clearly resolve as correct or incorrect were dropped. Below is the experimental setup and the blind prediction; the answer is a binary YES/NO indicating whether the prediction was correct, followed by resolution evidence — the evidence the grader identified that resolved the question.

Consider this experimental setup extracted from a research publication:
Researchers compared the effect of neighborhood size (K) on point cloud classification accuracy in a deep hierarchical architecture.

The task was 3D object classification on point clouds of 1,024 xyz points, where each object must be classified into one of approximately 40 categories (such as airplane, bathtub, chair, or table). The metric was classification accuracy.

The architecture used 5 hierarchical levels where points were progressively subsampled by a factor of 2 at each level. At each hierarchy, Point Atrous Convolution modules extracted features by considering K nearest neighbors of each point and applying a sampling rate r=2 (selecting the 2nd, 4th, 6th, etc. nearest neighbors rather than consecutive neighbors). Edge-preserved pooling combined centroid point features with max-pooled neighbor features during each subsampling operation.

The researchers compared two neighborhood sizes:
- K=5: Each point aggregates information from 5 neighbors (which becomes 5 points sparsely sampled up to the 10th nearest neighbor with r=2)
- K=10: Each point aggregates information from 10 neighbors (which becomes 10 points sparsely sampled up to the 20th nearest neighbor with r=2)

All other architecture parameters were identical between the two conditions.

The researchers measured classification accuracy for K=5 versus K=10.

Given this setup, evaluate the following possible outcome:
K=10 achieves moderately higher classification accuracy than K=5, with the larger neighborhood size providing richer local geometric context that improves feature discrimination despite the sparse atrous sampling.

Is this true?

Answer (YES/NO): NO